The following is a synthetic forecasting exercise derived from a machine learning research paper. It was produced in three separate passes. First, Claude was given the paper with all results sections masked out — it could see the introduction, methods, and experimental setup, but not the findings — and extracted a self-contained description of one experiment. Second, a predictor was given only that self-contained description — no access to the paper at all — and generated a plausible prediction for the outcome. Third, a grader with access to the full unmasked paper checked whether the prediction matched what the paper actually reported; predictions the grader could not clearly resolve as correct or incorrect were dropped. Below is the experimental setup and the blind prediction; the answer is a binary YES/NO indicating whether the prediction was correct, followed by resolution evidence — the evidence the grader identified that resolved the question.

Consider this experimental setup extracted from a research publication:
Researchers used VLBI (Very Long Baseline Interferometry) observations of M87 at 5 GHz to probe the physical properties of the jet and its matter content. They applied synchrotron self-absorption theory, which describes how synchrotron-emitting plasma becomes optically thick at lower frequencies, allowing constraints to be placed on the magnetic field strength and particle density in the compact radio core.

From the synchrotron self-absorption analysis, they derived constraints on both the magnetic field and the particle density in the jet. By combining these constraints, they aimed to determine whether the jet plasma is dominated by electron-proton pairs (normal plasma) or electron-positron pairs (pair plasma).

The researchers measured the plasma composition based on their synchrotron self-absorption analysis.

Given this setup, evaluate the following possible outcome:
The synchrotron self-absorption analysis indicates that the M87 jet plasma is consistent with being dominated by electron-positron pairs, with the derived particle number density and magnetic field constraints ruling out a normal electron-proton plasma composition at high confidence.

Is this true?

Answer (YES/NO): NO